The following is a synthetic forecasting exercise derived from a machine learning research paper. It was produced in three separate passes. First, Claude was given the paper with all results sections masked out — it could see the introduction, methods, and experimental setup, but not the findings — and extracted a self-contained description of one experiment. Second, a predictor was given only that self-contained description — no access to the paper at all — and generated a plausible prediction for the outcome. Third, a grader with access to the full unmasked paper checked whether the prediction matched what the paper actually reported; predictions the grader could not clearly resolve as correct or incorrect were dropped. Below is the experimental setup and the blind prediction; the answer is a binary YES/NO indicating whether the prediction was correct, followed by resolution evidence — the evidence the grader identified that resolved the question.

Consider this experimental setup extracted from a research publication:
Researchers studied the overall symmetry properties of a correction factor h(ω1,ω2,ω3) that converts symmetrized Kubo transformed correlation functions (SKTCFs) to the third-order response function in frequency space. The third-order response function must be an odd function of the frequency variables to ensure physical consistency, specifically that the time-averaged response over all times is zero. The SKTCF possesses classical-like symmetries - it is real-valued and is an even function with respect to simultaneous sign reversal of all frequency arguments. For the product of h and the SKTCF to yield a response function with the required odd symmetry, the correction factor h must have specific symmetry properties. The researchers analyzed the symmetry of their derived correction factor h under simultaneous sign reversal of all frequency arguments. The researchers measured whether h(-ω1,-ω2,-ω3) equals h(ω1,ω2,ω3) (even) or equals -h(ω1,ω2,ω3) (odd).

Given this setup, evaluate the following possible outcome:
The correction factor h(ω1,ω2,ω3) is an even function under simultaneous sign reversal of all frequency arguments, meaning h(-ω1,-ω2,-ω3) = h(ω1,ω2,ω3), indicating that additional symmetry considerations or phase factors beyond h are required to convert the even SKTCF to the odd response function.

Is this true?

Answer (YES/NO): NO